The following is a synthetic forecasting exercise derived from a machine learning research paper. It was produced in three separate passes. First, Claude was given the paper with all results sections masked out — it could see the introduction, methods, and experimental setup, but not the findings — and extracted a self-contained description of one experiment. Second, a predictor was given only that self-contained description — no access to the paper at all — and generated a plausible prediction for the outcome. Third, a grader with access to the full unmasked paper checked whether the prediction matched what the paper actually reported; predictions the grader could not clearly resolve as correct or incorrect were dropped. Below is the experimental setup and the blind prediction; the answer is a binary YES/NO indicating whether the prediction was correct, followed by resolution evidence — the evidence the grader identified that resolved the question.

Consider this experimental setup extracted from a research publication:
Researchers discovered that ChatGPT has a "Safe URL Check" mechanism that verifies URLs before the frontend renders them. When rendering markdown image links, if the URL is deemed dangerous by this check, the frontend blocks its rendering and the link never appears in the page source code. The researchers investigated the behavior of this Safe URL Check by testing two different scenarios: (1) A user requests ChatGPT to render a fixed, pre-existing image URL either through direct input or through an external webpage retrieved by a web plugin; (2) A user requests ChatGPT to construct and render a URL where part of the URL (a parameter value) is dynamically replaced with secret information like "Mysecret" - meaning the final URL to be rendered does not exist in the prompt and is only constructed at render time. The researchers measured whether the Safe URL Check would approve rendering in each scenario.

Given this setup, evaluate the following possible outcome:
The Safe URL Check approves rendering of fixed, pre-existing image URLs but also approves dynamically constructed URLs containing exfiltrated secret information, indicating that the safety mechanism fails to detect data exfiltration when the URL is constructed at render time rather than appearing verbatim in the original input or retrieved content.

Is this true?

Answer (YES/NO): NO